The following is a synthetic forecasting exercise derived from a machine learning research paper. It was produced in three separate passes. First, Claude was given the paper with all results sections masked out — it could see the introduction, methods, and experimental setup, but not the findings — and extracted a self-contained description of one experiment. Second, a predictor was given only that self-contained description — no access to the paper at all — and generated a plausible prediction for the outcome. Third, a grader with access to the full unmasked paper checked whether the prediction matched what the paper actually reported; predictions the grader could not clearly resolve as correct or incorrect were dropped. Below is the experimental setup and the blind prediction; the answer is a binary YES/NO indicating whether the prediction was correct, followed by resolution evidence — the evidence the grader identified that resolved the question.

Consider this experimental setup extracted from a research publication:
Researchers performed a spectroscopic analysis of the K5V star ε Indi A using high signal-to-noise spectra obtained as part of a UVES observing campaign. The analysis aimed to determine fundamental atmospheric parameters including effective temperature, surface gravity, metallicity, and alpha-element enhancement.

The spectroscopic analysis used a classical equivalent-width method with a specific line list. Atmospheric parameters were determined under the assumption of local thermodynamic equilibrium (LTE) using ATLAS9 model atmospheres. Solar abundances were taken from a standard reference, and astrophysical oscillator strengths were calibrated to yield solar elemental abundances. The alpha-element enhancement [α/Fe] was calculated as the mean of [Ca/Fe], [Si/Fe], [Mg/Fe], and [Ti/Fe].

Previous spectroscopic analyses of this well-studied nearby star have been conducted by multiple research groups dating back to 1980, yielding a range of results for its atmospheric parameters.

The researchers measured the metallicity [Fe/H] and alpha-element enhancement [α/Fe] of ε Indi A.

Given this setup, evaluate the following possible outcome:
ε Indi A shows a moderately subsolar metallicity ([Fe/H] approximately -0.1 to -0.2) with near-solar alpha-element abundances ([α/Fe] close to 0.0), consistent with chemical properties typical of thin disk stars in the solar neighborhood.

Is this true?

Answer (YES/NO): YES